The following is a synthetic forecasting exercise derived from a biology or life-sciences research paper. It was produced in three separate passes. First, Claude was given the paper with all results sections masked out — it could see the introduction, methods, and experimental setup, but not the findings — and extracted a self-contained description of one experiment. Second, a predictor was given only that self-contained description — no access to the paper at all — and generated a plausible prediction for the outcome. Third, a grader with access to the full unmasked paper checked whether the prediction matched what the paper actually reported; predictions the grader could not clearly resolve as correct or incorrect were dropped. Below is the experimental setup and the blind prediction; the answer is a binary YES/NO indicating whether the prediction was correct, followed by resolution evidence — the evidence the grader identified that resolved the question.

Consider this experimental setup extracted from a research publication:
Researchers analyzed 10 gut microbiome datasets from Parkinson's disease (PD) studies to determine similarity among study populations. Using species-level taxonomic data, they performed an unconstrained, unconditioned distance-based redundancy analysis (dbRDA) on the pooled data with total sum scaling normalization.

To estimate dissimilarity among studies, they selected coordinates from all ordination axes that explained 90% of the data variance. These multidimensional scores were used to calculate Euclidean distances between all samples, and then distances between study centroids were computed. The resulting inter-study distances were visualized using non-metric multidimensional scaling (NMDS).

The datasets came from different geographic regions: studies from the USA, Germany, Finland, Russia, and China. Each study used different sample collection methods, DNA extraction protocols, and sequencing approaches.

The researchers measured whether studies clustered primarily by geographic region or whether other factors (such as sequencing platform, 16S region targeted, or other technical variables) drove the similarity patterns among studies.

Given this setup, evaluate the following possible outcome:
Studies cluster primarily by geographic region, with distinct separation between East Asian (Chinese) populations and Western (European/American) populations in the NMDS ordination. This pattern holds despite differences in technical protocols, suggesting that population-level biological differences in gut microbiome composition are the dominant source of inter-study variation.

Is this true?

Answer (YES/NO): NO